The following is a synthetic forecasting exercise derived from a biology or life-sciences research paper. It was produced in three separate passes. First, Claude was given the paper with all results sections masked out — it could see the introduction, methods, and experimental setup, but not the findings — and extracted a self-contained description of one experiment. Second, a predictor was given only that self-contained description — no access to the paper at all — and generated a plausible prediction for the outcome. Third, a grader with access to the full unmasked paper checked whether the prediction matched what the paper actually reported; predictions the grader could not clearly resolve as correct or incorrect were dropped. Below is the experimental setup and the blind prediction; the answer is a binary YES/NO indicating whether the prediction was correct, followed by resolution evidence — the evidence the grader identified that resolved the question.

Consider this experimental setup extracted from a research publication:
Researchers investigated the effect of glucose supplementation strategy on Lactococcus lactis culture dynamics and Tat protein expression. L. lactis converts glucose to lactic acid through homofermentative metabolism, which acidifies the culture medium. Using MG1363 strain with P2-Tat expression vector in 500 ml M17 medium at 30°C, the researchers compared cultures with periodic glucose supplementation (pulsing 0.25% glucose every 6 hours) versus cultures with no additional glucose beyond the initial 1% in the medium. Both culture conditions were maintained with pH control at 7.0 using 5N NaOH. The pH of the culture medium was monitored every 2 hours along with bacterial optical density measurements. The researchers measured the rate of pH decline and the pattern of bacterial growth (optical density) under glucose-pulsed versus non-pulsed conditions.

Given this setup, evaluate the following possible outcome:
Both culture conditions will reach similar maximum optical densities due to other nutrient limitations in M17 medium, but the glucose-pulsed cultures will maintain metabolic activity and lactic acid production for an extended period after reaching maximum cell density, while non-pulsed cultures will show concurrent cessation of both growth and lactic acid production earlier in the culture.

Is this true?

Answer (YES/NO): NO